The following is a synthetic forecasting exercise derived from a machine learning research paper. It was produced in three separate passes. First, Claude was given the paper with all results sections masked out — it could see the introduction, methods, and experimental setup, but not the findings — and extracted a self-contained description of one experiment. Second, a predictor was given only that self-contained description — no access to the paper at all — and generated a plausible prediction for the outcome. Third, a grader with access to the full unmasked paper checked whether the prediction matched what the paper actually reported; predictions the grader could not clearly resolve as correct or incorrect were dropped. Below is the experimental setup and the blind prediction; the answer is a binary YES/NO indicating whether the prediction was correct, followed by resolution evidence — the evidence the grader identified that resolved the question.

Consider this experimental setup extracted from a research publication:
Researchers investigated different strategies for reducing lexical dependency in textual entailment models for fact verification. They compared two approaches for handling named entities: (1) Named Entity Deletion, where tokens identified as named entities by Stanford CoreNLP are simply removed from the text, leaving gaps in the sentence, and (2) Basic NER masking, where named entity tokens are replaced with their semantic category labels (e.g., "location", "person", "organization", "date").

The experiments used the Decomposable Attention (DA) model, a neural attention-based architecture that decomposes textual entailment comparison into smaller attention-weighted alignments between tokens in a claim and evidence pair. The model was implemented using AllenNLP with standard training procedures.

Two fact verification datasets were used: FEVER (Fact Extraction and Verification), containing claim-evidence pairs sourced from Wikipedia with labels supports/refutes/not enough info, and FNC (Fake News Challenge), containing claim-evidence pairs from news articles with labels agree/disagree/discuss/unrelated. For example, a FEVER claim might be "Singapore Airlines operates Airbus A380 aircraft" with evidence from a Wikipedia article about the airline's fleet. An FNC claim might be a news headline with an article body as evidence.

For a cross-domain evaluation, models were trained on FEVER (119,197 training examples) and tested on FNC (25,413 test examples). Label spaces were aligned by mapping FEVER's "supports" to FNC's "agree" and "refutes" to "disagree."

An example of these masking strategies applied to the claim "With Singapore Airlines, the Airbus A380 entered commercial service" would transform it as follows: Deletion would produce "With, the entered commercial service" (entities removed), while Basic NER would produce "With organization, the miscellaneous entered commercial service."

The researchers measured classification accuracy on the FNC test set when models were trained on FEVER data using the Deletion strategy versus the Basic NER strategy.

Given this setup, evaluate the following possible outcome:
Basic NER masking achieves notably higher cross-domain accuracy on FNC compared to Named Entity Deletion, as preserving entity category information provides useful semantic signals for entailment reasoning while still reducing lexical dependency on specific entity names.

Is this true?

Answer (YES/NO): YES